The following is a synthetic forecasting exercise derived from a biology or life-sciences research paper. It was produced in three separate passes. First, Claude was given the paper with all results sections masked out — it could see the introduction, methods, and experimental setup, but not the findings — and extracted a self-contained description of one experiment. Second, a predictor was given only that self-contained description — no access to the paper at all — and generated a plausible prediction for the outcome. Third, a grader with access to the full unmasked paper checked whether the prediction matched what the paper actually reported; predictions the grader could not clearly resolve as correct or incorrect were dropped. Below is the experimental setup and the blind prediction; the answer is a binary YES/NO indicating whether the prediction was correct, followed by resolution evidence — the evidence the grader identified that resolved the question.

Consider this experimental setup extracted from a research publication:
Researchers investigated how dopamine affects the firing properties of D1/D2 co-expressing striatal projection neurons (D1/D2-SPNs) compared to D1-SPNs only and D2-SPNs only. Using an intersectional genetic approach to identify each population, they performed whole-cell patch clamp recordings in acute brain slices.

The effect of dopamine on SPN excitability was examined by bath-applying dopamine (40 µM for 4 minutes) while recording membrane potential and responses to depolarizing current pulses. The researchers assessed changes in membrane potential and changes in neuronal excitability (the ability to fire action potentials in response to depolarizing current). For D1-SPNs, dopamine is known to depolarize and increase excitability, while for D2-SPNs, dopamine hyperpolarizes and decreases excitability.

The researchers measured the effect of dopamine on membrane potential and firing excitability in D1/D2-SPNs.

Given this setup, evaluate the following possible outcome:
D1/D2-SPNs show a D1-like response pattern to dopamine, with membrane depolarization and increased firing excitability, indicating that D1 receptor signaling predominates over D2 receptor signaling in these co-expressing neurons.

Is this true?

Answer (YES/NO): NO